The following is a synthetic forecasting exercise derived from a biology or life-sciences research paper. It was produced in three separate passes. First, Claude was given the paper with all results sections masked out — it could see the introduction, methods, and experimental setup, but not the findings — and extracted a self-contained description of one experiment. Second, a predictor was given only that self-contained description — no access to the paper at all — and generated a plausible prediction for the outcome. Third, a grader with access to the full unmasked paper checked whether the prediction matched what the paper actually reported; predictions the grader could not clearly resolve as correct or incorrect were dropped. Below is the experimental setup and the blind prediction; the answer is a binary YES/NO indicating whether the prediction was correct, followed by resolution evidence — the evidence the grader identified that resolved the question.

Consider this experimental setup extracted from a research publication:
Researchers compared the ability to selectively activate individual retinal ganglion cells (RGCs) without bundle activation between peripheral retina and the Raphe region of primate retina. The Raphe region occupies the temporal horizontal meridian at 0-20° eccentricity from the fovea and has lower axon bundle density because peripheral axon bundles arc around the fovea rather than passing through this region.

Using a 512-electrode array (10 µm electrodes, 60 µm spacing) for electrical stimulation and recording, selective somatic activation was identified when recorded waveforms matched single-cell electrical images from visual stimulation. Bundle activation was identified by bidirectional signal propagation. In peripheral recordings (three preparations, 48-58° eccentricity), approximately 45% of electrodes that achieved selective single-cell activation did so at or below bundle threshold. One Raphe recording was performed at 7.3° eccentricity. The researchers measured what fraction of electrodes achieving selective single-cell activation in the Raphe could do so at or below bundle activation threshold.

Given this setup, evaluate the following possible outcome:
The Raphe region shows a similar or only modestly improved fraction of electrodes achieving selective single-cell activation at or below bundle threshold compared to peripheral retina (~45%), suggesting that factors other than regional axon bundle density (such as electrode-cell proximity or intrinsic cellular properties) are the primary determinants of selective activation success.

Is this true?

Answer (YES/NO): NO